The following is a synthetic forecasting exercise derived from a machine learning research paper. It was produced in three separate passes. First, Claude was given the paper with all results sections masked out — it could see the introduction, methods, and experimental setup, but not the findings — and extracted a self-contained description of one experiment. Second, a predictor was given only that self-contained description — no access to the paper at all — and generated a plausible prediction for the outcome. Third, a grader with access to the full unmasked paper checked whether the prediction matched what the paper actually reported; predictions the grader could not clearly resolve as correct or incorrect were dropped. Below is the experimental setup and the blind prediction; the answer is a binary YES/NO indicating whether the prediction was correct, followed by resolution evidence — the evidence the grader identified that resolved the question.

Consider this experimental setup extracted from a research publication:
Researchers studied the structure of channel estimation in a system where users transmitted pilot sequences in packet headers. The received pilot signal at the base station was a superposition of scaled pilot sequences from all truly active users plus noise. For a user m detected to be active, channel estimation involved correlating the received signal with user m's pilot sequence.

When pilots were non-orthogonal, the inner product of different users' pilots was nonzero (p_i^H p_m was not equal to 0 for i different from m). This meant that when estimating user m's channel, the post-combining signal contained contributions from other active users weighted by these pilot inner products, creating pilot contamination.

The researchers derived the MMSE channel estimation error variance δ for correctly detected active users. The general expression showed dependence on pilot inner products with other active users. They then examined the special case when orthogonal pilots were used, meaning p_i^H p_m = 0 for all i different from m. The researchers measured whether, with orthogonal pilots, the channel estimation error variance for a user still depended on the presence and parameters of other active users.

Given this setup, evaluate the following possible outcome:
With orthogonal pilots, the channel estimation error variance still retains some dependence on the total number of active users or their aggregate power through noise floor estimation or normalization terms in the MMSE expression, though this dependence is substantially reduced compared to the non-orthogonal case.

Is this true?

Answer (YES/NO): NO